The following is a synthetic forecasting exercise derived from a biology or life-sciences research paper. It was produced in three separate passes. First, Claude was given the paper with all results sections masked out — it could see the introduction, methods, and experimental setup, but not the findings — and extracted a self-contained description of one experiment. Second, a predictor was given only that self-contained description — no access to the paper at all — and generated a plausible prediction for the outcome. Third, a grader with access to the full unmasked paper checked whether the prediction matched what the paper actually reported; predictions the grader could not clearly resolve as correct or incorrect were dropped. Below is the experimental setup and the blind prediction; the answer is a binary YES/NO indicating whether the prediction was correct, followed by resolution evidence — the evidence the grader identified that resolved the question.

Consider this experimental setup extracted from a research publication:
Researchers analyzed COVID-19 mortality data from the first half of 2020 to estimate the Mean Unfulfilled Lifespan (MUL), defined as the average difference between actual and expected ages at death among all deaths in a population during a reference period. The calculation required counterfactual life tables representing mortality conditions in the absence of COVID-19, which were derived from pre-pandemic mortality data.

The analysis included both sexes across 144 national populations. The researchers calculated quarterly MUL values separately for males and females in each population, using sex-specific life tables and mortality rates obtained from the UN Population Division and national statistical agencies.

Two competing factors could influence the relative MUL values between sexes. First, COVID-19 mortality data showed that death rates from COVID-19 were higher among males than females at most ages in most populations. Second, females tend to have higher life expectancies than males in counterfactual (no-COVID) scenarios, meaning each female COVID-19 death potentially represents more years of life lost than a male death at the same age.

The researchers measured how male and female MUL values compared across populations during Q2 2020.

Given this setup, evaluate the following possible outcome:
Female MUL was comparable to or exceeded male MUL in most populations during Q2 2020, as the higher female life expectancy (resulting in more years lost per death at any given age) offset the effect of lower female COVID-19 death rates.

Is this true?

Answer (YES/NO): NO